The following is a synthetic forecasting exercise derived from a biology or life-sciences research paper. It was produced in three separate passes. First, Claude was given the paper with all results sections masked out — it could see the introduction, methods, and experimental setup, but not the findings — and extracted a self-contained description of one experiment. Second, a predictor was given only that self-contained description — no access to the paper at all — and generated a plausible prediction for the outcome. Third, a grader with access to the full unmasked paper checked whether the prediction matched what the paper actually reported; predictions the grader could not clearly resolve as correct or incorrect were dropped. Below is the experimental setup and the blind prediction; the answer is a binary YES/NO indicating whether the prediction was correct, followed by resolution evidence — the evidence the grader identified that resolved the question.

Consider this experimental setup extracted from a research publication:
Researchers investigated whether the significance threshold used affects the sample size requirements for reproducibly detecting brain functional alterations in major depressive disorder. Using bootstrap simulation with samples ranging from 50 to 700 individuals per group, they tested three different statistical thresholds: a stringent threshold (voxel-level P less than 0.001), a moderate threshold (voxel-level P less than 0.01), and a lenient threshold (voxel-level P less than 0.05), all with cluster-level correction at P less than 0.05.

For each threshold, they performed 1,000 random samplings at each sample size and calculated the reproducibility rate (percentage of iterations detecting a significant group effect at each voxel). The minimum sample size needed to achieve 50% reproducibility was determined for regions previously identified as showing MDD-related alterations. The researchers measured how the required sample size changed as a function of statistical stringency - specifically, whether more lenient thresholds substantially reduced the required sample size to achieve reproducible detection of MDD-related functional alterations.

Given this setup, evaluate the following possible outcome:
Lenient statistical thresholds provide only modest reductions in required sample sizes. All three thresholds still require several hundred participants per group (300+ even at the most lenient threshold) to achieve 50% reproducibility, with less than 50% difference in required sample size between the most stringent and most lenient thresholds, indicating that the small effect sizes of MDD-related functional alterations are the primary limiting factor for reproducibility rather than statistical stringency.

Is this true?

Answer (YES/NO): NO